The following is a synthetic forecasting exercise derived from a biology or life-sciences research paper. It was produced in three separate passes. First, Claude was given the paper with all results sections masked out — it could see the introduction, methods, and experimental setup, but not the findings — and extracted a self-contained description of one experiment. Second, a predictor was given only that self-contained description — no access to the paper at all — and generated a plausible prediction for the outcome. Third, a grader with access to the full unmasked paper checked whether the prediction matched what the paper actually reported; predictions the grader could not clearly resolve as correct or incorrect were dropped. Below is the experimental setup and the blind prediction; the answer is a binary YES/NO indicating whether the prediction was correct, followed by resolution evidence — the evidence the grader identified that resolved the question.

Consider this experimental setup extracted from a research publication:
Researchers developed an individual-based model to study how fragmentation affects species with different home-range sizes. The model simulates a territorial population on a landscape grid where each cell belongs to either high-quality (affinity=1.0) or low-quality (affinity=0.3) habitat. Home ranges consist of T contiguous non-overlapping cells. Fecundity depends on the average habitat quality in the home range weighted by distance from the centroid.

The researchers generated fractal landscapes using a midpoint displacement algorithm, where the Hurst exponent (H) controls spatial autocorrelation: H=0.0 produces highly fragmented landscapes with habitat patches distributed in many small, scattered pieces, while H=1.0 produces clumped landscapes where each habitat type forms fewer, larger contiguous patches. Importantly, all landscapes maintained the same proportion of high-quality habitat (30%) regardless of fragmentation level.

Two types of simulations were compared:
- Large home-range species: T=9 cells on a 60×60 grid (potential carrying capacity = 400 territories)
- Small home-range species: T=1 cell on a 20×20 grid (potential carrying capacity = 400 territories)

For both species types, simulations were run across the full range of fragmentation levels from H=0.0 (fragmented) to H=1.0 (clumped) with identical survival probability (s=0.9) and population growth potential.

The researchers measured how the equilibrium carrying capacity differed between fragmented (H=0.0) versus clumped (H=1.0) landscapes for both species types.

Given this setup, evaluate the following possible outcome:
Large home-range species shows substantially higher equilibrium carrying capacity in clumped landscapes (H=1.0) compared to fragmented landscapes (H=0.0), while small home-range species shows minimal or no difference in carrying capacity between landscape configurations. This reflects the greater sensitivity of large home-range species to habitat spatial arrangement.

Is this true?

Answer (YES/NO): YES